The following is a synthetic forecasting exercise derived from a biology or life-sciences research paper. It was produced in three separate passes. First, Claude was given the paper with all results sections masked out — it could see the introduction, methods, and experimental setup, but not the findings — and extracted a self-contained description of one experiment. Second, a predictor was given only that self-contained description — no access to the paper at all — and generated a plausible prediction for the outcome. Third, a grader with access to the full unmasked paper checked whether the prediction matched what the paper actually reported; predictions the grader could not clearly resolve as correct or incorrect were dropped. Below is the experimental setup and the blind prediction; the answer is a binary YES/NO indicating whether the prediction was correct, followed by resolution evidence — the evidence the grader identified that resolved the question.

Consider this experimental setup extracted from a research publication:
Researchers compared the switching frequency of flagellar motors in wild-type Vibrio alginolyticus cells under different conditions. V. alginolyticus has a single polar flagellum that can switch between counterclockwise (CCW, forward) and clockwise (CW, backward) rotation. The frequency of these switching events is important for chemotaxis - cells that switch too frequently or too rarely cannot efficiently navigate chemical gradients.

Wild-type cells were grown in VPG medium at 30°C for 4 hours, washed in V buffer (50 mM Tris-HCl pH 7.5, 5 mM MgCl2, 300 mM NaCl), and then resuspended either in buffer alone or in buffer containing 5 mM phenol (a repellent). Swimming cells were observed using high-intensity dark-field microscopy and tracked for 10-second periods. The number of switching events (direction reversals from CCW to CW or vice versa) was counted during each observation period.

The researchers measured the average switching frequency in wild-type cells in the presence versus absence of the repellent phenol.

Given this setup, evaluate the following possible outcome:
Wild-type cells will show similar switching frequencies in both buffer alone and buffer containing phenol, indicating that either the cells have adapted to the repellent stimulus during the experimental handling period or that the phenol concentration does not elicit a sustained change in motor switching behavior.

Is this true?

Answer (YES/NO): NO